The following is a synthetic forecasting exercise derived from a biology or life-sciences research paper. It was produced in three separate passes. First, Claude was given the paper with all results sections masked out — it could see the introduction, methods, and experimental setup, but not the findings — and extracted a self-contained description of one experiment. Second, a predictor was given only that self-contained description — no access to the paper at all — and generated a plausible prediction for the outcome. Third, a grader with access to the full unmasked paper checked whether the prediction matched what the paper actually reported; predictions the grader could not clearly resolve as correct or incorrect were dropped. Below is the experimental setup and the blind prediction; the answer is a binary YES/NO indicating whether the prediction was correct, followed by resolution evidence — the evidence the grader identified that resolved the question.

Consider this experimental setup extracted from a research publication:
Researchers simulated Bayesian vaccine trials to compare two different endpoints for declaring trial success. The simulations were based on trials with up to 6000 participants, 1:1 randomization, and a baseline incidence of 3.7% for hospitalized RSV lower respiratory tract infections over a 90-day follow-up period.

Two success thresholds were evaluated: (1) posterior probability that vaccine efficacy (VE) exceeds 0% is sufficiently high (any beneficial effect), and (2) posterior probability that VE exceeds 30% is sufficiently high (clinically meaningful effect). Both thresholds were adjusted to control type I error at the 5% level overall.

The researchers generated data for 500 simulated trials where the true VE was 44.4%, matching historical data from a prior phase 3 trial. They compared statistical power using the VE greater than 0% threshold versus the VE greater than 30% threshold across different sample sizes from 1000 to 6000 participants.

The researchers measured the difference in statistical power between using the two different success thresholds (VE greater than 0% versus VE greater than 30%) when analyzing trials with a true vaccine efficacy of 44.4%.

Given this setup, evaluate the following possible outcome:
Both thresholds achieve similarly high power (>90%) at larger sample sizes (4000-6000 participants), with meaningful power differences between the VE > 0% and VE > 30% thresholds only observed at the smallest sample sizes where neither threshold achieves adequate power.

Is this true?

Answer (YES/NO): NO